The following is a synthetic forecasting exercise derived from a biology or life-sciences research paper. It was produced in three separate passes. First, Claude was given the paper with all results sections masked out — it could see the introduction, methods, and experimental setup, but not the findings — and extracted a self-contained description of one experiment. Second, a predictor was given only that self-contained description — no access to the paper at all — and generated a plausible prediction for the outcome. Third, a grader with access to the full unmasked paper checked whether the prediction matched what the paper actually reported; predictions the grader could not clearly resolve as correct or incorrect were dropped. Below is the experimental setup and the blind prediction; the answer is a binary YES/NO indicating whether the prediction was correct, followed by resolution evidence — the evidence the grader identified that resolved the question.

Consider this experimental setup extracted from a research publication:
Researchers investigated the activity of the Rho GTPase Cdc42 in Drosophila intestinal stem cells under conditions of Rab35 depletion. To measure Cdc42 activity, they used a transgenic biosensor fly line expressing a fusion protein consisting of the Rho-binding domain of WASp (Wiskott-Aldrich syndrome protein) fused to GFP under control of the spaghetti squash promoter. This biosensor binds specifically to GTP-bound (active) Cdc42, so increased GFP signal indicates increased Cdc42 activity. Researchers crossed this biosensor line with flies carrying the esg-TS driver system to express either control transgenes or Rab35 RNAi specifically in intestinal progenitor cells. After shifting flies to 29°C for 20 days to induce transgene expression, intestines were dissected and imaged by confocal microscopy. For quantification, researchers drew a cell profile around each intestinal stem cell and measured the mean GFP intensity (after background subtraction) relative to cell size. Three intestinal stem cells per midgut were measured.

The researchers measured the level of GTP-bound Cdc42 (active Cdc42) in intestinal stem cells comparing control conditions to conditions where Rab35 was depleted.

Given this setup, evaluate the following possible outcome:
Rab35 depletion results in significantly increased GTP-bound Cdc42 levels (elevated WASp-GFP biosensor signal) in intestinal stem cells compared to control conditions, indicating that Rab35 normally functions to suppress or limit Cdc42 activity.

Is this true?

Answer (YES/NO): YES